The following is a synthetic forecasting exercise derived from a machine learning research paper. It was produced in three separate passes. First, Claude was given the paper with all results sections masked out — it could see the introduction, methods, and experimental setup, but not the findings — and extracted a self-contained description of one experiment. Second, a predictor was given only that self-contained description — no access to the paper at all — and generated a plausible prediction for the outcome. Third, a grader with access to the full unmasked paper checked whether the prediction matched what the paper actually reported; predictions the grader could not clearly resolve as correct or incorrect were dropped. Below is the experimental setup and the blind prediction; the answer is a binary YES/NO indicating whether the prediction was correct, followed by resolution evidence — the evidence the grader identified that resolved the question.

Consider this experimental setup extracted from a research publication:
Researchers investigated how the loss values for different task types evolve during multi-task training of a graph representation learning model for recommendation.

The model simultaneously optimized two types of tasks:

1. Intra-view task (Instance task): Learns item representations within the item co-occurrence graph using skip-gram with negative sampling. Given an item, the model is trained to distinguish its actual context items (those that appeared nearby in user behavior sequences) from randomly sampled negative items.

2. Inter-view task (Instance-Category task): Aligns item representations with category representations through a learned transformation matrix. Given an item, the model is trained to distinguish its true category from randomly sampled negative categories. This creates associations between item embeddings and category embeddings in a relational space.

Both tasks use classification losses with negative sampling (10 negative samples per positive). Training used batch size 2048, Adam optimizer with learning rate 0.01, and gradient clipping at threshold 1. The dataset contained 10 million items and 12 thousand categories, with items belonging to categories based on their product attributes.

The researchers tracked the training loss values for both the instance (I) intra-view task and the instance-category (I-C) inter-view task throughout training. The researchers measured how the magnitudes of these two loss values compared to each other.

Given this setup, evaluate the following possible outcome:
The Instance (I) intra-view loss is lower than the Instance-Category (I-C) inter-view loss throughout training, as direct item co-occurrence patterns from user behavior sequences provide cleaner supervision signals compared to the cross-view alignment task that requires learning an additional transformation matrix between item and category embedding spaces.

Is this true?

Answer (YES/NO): NO